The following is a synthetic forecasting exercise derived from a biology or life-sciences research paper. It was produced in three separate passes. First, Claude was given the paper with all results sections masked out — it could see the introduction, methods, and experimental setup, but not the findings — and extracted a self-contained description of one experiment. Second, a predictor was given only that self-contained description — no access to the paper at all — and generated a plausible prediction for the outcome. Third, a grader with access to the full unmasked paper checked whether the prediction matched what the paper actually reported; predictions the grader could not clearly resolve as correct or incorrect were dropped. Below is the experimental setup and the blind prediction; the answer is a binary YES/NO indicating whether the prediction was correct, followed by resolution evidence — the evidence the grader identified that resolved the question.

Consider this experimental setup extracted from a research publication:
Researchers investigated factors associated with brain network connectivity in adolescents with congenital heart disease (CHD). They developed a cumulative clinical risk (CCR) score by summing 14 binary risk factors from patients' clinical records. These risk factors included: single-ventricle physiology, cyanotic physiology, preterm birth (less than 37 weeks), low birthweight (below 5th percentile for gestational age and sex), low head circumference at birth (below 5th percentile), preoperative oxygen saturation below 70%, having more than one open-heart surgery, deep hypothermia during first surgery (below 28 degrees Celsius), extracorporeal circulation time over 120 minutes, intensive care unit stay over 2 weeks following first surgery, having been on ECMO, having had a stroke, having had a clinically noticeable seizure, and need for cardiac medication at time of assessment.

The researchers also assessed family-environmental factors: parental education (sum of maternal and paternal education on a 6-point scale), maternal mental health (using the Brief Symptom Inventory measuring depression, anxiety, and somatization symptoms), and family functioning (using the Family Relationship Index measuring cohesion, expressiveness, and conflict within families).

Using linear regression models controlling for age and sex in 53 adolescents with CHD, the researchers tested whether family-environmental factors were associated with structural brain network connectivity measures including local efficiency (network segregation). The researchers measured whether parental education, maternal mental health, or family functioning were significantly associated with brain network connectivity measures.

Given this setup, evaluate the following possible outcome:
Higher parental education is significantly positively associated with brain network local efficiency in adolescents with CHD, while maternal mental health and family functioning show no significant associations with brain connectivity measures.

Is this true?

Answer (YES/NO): NO